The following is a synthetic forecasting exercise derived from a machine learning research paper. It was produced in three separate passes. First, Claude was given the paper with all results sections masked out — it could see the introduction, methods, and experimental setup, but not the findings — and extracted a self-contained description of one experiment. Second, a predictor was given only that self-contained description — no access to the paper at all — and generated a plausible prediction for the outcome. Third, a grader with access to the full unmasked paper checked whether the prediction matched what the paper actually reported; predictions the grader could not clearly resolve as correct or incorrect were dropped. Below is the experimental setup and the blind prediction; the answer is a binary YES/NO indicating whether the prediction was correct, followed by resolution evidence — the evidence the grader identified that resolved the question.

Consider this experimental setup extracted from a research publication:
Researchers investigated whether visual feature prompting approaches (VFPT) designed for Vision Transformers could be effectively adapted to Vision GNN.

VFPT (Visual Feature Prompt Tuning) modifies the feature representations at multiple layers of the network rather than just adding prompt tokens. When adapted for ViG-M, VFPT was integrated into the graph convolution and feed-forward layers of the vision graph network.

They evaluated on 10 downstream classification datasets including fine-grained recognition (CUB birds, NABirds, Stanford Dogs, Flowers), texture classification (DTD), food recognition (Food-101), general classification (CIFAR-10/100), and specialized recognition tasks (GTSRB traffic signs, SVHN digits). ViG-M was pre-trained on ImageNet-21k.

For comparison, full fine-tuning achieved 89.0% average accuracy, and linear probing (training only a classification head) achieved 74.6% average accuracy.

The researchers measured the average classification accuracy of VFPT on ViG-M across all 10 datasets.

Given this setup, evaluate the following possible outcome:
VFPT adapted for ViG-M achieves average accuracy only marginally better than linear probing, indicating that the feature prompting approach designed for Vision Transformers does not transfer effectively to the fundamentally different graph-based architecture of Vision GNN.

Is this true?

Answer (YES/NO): NO